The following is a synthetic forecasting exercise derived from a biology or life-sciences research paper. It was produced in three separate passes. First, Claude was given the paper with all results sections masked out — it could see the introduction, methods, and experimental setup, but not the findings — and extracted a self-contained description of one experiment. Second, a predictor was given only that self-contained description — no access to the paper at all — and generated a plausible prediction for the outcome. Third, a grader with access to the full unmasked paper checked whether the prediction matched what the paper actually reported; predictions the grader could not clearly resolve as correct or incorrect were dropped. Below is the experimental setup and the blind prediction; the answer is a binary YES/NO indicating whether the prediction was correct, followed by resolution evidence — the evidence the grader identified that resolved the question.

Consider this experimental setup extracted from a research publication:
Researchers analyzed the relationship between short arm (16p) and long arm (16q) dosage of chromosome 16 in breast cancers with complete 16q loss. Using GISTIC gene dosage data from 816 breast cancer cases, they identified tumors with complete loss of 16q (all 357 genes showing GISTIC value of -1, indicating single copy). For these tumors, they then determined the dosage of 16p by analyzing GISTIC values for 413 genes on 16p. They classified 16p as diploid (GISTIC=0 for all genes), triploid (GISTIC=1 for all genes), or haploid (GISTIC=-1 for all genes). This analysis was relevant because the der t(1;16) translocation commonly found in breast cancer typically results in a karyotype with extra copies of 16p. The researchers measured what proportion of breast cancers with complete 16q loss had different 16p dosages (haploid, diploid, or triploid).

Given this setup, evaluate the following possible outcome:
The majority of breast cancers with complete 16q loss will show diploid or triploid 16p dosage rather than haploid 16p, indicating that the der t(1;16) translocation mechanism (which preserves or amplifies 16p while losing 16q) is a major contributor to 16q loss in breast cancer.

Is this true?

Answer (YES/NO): YES